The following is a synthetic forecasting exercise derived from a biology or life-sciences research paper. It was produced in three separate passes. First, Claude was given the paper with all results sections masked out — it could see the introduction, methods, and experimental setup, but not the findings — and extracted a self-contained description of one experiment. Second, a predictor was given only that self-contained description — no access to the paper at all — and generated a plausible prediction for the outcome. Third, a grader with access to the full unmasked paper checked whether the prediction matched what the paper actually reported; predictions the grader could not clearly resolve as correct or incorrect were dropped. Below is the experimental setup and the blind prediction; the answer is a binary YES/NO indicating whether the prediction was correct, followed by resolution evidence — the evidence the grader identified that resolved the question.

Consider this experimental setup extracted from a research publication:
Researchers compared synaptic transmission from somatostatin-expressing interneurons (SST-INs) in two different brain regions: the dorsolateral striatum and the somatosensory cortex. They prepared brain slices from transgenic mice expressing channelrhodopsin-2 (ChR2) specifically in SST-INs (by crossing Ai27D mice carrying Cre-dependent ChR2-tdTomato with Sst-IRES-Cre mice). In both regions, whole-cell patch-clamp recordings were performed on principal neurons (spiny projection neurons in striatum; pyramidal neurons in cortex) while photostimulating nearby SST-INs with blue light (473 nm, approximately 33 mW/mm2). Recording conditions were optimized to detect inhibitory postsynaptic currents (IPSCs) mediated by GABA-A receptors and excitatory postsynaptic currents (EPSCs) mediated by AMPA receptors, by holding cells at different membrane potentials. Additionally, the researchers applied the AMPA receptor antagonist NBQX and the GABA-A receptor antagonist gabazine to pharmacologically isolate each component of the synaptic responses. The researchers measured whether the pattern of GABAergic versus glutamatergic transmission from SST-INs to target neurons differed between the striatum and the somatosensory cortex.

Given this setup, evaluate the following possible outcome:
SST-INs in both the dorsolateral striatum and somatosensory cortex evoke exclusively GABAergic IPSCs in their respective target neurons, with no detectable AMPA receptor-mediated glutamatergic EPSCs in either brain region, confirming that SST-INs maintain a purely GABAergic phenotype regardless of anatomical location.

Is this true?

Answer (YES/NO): NO